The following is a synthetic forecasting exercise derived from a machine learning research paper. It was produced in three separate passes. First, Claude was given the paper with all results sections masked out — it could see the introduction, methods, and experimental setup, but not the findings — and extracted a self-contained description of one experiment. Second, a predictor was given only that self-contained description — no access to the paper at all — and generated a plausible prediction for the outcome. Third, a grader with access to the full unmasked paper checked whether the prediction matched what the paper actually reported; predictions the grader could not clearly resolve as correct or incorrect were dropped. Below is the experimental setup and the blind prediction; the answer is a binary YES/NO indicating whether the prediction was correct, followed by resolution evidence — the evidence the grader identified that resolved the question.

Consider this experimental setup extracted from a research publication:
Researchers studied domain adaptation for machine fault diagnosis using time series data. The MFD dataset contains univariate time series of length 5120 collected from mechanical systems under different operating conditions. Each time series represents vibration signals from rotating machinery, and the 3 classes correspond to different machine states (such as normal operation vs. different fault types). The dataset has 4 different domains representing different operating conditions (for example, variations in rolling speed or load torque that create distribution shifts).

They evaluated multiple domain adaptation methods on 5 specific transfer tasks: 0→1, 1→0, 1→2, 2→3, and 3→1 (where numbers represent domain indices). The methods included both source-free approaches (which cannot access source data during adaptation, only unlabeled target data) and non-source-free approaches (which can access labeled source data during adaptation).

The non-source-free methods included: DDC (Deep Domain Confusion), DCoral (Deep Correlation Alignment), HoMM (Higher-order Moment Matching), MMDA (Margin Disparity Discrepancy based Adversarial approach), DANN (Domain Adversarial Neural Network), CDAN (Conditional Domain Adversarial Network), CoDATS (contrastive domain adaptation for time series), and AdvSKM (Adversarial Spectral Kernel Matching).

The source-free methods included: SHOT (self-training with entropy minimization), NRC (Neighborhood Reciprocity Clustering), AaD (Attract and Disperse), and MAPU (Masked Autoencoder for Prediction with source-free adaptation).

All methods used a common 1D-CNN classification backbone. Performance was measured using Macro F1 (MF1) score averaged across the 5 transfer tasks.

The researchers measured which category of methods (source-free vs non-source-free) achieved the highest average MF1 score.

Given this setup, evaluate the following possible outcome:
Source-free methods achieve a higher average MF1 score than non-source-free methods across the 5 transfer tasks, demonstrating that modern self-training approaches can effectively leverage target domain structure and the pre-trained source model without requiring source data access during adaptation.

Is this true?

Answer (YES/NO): YES